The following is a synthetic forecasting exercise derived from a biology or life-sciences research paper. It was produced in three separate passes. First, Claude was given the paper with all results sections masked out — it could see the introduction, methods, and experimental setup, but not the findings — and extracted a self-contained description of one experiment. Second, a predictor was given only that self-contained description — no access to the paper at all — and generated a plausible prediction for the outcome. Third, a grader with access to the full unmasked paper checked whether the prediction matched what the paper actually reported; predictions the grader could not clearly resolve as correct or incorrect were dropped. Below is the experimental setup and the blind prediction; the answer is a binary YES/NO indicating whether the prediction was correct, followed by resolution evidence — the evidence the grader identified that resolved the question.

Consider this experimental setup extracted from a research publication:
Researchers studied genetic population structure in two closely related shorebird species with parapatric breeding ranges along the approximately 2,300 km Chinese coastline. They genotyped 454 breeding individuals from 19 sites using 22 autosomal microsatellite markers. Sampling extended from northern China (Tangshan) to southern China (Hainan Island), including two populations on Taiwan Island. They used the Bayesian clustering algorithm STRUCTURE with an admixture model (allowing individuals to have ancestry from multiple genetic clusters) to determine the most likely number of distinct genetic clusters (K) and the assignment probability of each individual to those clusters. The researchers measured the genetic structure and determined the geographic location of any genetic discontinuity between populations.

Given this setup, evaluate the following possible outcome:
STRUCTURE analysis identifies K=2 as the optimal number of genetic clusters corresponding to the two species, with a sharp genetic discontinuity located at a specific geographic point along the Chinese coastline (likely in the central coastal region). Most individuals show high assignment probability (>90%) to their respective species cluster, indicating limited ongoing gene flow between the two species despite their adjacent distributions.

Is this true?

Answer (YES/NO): NO